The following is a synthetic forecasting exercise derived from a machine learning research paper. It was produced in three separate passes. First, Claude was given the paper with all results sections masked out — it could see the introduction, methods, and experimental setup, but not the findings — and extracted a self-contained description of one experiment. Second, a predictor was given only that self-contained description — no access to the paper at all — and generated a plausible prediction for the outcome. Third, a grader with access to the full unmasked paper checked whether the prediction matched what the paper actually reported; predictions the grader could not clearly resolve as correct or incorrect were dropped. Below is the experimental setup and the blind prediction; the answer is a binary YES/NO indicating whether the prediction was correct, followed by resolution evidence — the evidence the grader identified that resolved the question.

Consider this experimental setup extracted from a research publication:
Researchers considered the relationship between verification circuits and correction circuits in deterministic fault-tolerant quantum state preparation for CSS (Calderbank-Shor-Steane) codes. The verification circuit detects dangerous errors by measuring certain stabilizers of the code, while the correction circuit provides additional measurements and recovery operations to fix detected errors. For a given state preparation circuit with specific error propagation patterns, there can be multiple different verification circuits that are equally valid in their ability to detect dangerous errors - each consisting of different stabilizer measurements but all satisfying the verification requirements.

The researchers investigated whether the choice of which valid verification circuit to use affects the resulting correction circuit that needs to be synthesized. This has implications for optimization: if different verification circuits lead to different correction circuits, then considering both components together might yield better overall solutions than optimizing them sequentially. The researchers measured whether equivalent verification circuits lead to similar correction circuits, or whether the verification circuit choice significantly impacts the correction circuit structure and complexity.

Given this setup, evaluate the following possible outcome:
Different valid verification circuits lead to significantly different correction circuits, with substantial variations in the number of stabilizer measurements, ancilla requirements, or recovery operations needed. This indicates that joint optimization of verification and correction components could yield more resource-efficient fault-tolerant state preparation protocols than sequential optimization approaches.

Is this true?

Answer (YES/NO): YES